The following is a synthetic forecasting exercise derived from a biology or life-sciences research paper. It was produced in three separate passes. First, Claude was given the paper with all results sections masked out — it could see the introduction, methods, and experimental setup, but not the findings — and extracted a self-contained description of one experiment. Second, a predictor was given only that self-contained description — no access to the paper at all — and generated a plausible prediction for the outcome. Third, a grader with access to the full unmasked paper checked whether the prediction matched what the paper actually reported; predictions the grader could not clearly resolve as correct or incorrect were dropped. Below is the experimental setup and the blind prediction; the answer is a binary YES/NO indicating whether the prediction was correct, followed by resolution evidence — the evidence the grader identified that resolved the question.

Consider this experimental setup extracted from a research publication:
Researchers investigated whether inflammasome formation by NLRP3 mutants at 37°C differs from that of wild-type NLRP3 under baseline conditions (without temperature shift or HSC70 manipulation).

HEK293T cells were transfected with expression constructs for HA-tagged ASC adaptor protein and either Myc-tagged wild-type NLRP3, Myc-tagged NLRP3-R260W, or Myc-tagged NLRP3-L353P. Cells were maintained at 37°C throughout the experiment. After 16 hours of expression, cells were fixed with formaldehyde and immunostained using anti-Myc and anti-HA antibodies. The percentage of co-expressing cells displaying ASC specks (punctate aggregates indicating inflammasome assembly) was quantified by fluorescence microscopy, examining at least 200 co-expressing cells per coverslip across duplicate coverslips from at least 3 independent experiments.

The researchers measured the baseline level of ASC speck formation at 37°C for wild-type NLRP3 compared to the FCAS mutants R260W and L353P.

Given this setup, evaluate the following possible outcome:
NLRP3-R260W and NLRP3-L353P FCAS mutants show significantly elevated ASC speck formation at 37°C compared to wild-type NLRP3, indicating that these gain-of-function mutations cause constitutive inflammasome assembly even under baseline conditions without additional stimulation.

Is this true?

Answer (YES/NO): YES